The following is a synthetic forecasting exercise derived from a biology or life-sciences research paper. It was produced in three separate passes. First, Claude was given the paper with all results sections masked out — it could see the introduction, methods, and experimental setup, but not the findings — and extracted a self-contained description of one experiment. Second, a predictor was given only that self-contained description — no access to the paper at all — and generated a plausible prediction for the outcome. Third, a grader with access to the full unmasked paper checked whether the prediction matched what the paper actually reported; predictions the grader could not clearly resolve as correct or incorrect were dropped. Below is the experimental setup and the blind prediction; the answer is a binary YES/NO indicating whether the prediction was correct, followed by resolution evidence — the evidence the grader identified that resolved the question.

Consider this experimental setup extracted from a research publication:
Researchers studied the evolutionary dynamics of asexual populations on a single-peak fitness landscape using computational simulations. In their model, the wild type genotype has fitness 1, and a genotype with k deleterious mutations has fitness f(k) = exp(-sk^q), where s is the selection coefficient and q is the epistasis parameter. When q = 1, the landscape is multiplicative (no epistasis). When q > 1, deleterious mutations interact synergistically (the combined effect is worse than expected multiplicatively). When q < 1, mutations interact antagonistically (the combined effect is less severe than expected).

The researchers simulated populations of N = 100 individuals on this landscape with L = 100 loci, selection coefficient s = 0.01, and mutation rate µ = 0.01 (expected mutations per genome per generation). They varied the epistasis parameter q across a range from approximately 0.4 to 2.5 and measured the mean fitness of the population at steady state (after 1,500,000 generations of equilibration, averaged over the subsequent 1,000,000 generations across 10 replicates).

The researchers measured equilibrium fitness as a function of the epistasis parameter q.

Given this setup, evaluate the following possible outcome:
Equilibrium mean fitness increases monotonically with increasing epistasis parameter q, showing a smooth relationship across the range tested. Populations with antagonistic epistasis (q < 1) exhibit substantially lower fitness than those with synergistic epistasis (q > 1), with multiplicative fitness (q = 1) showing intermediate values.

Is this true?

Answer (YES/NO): NO